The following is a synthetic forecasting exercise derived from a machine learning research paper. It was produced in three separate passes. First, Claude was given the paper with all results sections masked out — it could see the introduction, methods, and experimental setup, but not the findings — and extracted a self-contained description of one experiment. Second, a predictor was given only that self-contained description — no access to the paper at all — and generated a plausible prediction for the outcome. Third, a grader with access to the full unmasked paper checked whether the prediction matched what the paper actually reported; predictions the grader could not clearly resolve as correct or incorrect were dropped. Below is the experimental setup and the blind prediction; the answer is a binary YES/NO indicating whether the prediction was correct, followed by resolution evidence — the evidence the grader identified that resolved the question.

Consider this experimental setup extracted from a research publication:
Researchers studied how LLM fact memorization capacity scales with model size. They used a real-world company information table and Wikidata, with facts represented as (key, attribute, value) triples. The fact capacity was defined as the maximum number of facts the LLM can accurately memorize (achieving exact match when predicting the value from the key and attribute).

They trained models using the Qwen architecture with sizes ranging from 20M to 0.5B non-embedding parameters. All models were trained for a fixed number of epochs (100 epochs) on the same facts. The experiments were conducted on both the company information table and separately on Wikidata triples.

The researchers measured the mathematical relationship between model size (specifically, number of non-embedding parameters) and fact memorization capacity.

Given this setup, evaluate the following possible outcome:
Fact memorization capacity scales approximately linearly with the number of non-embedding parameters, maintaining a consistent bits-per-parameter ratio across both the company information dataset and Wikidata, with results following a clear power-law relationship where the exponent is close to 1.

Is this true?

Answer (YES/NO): YES